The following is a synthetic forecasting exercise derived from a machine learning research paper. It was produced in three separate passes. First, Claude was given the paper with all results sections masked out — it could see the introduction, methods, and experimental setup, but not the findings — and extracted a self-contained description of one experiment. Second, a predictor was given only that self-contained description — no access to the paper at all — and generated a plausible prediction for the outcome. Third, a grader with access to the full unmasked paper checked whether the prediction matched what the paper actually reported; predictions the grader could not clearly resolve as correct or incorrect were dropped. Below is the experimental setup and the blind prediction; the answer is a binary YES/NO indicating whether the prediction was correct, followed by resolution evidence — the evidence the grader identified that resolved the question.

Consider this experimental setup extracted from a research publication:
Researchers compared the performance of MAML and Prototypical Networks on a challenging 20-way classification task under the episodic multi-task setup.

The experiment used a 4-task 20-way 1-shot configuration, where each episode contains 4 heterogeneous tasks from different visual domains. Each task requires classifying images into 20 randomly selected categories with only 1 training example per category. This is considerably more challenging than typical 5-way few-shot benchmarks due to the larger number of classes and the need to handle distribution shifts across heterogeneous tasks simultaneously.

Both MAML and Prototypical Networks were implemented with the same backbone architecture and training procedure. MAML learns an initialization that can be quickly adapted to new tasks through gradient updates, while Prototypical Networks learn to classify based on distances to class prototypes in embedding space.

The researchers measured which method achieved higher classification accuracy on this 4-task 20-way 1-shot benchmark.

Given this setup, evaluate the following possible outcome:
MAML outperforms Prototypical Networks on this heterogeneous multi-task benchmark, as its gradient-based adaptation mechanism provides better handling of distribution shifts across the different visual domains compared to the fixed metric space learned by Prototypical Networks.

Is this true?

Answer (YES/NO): YES